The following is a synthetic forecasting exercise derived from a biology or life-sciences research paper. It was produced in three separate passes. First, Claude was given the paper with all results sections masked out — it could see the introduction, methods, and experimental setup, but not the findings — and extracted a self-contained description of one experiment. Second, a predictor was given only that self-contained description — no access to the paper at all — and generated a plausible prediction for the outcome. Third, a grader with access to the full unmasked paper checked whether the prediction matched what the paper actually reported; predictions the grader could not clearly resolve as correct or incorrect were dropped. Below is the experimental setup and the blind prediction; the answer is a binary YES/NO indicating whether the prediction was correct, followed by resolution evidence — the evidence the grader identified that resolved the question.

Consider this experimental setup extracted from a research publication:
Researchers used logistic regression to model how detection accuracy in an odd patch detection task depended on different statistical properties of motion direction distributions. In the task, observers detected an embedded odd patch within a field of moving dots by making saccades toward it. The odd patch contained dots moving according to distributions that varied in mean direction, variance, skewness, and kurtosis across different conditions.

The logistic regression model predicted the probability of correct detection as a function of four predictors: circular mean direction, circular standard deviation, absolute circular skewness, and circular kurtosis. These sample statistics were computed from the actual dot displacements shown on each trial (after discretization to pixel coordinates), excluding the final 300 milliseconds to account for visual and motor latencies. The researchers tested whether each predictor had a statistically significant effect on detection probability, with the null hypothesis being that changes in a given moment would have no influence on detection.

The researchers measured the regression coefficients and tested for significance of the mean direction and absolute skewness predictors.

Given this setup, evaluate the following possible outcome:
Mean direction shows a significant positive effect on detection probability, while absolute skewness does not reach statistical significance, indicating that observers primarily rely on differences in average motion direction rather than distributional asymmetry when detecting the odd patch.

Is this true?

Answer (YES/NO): YES